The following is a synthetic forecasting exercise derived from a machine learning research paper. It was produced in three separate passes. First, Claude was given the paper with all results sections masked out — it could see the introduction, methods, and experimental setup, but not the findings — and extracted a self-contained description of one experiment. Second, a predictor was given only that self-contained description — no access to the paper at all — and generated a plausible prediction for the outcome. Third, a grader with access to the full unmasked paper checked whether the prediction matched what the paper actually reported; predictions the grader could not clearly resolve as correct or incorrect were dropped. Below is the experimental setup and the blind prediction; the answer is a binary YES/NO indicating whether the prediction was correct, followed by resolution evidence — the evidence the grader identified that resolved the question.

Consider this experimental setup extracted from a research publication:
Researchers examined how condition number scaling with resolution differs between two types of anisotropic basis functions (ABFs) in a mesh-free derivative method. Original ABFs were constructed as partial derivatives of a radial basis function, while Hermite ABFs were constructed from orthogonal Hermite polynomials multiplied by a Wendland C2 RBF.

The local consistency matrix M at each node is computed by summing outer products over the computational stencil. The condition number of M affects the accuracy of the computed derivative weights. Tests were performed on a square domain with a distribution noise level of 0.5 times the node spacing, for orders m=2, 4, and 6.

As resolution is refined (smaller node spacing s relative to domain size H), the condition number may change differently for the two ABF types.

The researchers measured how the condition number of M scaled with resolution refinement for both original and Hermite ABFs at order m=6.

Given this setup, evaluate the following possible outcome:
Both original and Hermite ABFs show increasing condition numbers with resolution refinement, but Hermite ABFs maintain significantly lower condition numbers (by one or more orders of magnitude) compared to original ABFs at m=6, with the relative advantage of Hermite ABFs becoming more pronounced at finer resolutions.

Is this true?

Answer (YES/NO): YES